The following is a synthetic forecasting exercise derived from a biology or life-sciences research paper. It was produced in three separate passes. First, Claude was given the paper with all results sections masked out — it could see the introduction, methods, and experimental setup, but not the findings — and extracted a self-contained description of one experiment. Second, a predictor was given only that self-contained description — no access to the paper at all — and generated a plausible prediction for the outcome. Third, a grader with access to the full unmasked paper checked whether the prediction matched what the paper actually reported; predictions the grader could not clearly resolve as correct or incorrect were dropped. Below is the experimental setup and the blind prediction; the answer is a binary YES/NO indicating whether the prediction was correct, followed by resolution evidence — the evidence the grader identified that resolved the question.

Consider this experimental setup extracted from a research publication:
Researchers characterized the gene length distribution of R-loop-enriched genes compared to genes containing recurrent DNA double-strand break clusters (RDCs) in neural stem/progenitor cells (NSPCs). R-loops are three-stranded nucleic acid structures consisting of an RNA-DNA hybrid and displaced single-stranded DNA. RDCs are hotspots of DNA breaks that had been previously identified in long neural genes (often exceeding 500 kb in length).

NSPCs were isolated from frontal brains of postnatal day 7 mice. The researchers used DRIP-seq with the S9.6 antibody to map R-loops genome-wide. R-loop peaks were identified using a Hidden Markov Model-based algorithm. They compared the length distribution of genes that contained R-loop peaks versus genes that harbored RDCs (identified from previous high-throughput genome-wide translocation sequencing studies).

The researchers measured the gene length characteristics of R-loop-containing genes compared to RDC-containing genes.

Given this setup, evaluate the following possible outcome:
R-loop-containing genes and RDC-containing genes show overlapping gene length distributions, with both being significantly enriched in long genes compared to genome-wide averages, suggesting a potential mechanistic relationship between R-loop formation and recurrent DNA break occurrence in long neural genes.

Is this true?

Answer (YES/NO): NO